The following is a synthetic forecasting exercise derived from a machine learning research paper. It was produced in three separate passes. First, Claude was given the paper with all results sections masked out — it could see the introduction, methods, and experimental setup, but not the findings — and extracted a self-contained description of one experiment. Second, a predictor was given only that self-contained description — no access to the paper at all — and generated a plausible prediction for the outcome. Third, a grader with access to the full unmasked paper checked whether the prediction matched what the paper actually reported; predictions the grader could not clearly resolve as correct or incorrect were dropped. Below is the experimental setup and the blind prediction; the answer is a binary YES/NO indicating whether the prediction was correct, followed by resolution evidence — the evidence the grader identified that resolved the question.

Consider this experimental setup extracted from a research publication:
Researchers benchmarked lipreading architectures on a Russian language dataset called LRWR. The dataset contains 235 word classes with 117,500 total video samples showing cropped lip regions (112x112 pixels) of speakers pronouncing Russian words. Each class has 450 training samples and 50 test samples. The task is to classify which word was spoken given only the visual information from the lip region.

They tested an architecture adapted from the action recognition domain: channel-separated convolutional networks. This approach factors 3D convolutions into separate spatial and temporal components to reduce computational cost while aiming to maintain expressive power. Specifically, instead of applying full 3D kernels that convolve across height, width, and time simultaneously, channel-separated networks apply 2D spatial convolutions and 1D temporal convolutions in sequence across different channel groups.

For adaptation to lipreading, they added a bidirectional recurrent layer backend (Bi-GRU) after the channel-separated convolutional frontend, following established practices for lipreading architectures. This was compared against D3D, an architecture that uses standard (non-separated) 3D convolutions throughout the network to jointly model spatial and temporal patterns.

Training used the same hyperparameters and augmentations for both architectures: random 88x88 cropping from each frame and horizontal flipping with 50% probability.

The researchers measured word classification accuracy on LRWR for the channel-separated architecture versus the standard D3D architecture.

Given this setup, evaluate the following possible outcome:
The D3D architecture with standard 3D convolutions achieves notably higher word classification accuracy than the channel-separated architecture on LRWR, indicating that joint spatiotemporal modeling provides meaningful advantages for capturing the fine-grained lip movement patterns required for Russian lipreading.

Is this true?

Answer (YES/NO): NO